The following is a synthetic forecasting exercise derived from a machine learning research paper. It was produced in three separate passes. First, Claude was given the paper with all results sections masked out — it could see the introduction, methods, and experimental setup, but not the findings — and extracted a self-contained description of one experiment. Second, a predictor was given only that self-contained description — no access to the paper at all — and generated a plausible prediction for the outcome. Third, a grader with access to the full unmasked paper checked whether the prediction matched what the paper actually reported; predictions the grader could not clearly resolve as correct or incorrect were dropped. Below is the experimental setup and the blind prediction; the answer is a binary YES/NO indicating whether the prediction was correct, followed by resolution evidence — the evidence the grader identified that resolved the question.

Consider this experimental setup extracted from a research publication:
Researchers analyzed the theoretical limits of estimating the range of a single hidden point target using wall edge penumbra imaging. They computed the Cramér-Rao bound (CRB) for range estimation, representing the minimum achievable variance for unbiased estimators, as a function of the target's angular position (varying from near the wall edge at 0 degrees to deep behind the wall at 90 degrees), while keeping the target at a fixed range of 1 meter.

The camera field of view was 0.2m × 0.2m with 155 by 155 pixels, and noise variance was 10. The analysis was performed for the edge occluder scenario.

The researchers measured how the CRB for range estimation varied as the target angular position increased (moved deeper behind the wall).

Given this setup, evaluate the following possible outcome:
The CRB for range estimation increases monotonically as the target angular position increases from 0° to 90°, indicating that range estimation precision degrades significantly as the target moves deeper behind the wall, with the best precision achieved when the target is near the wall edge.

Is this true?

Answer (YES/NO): YES